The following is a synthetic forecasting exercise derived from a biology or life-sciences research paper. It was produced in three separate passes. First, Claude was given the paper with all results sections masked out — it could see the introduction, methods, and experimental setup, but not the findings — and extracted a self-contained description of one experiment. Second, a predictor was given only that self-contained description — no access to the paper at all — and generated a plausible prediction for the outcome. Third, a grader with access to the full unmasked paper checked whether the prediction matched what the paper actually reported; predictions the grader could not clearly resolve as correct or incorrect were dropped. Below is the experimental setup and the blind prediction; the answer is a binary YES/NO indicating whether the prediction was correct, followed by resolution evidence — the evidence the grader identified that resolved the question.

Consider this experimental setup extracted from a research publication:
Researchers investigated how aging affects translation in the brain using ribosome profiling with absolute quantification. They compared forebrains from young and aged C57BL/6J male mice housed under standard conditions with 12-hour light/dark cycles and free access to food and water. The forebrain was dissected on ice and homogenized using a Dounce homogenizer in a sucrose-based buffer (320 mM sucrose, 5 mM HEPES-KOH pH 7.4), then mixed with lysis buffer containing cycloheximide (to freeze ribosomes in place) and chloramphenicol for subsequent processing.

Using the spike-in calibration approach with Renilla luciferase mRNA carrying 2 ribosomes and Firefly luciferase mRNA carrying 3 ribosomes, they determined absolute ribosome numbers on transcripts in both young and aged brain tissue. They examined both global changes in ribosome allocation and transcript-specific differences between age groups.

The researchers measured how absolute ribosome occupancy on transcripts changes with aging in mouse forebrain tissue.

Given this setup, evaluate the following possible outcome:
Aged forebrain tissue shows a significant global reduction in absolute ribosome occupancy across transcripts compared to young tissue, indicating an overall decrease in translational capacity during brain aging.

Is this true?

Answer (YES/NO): NO